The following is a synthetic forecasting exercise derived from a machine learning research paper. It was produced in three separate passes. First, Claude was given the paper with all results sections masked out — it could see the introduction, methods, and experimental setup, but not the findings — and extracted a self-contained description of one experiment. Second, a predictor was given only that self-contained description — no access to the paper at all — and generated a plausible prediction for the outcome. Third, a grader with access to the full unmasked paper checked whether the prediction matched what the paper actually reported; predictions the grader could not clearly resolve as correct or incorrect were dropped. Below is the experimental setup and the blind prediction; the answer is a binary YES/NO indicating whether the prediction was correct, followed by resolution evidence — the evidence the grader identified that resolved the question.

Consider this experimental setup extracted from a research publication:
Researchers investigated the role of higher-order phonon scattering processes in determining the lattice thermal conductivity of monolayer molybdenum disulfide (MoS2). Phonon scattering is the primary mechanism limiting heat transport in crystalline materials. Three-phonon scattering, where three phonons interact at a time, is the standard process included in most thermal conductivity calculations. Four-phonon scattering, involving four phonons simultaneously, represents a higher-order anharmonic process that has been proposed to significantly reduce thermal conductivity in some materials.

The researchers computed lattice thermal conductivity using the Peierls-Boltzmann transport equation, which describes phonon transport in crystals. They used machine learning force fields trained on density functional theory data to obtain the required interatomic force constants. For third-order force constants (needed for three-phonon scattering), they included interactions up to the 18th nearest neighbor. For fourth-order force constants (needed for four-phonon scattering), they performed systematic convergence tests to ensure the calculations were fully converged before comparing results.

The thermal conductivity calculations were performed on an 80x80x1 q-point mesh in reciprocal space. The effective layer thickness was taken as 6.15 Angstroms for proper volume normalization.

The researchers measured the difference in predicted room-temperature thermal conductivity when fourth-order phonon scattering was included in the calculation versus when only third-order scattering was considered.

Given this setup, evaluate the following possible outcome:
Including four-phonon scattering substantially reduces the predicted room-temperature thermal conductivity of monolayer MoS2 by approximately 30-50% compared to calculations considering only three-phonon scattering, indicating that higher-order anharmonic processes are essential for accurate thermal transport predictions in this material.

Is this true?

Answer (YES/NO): NO